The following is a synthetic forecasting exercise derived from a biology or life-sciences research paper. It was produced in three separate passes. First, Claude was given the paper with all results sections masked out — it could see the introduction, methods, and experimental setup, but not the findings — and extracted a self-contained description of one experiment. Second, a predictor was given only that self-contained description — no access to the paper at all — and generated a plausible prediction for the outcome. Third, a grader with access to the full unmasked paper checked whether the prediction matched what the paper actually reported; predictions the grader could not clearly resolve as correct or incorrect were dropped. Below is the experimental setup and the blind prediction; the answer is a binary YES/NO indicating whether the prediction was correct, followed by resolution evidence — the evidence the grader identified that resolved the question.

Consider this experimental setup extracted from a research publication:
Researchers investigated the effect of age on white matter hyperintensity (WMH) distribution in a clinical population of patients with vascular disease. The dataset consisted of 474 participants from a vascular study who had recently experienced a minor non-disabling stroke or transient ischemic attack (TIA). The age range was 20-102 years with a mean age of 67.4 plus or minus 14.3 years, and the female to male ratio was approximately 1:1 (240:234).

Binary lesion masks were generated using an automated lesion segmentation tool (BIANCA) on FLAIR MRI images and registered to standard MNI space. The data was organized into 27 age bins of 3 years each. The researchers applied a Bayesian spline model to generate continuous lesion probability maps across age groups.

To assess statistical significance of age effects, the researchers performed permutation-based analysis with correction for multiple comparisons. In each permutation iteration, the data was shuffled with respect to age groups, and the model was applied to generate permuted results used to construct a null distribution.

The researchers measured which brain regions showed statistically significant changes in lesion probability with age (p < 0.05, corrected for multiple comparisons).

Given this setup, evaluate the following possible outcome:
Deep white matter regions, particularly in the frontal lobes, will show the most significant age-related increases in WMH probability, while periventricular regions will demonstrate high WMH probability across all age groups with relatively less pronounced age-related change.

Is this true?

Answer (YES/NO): NO